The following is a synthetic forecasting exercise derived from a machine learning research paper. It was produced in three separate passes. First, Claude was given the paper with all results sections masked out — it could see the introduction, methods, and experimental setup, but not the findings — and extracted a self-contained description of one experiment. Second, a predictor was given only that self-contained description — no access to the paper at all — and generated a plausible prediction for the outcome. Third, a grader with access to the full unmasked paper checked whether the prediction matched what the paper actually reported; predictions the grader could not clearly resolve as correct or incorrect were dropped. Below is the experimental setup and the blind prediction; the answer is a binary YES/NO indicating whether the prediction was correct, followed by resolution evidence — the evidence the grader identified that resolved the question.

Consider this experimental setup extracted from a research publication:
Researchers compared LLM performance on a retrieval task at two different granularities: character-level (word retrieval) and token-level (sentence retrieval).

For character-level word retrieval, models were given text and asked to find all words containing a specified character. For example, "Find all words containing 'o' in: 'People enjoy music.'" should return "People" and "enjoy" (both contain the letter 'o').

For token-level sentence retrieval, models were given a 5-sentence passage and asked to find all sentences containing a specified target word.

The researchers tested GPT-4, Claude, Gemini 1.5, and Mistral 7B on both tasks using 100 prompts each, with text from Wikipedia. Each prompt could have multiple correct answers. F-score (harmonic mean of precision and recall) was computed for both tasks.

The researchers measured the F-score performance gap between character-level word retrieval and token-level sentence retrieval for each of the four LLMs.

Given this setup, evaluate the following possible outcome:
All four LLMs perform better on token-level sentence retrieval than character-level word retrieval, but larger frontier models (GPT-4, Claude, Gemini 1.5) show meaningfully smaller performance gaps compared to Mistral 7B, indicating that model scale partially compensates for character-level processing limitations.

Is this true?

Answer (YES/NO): NO